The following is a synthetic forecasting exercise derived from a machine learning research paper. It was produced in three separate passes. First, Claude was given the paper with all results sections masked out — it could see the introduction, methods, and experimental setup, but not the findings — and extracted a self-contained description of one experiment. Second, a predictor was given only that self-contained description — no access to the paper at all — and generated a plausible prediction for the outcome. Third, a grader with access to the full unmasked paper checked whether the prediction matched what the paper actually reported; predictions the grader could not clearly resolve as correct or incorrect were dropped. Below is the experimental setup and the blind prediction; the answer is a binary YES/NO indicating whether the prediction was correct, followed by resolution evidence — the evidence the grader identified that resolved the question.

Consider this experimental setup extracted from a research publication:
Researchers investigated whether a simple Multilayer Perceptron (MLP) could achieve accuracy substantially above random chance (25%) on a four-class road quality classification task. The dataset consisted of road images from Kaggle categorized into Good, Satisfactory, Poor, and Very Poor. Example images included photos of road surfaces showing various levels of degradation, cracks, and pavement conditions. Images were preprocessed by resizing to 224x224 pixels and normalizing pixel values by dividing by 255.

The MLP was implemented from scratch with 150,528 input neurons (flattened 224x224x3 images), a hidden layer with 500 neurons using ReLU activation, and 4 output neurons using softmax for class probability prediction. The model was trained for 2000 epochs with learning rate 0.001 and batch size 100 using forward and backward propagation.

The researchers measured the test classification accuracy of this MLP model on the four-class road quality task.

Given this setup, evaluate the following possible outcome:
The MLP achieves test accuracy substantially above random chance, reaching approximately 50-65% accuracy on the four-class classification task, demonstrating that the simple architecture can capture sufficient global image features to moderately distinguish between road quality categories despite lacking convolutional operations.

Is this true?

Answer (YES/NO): NO